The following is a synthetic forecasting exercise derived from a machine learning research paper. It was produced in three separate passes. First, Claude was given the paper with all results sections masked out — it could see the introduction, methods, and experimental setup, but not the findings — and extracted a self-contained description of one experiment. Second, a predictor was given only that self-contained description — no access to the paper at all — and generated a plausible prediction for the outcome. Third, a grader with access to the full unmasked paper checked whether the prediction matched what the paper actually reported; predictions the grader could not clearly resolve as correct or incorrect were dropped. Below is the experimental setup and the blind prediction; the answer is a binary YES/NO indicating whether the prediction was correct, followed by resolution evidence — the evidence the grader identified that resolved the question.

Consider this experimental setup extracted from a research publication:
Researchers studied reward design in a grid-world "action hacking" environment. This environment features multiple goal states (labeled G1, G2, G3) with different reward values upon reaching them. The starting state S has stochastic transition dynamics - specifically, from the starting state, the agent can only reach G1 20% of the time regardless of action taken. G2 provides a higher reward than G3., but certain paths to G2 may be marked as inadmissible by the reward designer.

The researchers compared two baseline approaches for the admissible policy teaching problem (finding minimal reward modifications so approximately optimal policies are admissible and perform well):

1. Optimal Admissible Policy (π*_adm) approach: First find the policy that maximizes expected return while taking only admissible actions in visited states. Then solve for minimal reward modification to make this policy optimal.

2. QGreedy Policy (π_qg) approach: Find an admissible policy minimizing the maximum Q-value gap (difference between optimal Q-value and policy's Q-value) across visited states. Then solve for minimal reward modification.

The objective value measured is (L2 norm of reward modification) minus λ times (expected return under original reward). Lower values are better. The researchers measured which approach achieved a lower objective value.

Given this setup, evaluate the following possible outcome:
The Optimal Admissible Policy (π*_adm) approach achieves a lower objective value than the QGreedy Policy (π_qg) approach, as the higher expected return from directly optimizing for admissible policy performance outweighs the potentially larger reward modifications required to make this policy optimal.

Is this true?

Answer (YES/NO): NO